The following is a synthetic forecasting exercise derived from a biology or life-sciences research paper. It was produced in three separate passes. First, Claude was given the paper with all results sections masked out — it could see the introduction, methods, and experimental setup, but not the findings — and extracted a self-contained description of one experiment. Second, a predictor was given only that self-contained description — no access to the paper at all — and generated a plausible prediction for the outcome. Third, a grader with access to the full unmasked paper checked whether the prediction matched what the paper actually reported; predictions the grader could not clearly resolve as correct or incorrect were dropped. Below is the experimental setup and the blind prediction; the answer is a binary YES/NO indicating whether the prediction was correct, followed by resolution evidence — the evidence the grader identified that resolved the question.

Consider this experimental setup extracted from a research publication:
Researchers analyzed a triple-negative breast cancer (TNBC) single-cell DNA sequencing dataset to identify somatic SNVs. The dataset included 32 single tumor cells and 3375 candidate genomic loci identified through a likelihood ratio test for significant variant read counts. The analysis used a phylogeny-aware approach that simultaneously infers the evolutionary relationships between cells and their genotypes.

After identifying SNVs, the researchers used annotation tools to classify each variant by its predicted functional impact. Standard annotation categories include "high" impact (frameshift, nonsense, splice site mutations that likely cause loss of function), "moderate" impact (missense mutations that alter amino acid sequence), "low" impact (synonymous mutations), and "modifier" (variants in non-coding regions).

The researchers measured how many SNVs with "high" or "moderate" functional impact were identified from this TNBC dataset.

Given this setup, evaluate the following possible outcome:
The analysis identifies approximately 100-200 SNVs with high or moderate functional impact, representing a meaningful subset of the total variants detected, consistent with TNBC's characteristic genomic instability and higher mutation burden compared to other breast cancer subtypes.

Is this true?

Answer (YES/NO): NO